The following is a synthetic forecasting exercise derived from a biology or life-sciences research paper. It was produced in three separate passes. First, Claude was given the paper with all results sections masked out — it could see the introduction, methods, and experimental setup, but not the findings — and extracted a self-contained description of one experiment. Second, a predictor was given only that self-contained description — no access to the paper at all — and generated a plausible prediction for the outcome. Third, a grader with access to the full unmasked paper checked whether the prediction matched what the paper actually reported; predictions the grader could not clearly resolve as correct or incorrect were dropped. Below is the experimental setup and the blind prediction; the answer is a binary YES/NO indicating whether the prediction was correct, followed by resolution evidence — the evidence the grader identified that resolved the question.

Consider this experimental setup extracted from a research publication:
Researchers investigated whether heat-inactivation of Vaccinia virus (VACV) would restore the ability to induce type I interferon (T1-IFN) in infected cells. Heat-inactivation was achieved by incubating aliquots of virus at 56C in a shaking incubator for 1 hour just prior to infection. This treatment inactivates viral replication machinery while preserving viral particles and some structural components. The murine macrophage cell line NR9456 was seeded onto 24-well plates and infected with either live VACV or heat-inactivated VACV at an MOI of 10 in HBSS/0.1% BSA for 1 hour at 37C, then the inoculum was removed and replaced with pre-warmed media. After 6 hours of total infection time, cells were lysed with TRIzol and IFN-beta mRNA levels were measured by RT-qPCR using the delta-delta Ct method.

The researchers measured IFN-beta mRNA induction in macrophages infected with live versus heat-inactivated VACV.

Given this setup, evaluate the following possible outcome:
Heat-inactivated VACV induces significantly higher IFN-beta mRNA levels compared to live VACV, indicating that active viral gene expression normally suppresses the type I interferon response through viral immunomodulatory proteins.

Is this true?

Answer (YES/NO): YES